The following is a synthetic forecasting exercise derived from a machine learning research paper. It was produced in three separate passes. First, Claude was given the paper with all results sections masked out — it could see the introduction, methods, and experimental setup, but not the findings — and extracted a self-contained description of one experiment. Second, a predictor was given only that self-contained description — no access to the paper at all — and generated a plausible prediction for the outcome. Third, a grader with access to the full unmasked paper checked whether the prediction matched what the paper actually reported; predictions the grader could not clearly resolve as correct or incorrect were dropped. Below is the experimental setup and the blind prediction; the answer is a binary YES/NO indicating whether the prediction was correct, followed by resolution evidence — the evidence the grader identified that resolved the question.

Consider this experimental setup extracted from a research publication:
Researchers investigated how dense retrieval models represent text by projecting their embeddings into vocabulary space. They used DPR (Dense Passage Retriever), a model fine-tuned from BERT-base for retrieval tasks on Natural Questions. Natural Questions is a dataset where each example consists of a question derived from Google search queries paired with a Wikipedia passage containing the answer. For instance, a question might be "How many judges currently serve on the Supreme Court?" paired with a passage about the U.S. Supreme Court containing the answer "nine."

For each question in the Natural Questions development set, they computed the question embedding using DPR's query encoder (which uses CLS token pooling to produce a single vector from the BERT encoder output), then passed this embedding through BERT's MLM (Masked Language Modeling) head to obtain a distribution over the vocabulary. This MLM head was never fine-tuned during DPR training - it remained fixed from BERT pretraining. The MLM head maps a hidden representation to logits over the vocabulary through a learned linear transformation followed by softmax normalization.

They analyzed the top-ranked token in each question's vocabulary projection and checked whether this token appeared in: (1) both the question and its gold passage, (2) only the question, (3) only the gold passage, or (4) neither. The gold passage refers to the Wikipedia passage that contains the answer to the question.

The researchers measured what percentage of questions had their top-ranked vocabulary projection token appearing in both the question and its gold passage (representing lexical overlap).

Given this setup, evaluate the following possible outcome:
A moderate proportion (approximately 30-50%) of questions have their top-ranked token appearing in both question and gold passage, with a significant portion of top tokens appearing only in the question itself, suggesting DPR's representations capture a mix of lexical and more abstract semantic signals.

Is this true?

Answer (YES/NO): NO